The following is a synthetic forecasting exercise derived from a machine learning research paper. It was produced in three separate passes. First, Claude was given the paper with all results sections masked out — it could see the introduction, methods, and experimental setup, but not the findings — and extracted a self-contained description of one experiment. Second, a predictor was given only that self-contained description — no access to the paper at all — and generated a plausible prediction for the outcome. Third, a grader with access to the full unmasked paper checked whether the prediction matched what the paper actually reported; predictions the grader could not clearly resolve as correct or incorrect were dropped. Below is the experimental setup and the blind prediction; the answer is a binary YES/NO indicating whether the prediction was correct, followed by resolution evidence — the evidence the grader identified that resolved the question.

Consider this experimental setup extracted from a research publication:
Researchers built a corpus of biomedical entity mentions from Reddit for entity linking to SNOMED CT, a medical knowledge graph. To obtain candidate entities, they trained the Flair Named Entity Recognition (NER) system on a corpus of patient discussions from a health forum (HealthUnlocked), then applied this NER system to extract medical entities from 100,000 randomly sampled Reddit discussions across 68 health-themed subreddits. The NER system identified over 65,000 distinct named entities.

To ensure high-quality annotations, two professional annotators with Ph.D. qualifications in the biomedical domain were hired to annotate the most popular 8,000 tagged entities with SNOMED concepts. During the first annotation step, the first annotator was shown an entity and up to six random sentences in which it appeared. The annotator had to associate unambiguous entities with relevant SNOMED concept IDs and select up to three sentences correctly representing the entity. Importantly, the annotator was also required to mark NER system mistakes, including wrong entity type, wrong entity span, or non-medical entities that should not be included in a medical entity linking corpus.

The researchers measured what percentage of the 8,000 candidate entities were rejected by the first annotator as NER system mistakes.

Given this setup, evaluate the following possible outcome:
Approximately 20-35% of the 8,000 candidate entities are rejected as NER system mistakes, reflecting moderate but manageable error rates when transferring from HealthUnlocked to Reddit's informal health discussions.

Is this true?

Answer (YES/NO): NO